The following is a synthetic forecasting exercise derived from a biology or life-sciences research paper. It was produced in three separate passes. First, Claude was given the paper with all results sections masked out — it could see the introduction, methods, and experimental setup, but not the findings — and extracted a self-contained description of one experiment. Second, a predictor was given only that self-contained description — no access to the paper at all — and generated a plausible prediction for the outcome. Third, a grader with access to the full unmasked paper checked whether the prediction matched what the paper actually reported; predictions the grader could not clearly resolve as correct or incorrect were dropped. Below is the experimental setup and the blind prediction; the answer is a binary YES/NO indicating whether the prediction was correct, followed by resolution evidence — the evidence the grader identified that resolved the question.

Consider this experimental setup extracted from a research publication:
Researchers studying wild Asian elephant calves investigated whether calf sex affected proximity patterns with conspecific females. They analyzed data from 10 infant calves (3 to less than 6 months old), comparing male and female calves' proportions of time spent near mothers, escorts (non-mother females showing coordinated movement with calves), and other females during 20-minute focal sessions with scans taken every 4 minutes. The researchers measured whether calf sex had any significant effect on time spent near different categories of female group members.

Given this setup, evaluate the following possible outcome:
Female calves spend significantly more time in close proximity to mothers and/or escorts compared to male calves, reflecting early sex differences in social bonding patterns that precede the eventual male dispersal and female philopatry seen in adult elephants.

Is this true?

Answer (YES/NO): NO